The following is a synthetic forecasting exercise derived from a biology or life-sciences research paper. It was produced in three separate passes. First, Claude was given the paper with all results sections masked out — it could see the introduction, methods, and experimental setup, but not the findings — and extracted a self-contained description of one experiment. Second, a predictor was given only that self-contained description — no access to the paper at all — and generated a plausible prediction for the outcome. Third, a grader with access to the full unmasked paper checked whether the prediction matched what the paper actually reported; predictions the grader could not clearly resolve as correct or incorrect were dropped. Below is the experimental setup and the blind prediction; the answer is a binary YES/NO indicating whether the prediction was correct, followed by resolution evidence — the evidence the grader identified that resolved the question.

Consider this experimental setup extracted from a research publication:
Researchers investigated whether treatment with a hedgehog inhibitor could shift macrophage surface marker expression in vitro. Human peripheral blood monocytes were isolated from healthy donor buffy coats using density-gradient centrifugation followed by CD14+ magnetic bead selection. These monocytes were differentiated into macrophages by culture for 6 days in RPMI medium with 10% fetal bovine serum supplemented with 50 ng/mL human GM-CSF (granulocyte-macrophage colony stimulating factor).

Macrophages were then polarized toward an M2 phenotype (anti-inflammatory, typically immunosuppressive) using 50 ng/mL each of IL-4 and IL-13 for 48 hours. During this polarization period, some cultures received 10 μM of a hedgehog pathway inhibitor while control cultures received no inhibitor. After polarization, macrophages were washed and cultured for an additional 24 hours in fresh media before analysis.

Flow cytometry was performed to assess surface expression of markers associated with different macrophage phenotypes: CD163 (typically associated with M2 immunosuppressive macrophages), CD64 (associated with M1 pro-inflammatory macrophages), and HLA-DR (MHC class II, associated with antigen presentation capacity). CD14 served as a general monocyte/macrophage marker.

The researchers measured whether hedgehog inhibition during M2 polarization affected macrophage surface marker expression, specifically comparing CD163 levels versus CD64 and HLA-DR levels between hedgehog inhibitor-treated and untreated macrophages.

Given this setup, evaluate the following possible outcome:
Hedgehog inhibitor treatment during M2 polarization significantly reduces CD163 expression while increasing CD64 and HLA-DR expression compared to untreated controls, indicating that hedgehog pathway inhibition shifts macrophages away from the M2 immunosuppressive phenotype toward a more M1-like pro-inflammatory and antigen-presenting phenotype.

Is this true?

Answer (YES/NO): NO